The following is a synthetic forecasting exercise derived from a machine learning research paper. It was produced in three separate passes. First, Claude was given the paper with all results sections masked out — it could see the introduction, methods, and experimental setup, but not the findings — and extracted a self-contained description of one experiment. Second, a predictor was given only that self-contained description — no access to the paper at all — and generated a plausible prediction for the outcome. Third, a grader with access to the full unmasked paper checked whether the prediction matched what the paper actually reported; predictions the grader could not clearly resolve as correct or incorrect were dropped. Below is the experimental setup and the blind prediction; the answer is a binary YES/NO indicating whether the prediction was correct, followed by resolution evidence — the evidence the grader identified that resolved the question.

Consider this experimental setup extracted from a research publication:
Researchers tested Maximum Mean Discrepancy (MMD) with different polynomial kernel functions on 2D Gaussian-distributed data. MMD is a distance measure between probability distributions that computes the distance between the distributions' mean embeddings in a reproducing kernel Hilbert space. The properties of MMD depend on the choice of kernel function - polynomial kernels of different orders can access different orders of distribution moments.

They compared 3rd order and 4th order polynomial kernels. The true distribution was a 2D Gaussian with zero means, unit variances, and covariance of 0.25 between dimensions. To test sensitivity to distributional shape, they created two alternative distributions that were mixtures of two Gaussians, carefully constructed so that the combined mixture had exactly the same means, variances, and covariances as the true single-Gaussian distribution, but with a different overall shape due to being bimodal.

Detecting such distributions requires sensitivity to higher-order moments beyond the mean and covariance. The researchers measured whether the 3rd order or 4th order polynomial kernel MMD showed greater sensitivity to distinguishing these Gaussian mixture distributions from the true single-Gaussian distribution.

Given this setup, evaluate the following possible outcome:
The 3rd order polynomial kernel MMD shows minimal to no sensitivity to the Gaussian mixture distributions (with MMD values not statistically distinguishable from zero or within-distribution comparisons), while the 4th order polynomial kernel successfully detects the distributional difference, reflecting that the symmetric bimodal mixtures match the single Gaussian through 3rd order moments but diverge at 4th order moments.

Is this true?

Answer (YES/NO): YES